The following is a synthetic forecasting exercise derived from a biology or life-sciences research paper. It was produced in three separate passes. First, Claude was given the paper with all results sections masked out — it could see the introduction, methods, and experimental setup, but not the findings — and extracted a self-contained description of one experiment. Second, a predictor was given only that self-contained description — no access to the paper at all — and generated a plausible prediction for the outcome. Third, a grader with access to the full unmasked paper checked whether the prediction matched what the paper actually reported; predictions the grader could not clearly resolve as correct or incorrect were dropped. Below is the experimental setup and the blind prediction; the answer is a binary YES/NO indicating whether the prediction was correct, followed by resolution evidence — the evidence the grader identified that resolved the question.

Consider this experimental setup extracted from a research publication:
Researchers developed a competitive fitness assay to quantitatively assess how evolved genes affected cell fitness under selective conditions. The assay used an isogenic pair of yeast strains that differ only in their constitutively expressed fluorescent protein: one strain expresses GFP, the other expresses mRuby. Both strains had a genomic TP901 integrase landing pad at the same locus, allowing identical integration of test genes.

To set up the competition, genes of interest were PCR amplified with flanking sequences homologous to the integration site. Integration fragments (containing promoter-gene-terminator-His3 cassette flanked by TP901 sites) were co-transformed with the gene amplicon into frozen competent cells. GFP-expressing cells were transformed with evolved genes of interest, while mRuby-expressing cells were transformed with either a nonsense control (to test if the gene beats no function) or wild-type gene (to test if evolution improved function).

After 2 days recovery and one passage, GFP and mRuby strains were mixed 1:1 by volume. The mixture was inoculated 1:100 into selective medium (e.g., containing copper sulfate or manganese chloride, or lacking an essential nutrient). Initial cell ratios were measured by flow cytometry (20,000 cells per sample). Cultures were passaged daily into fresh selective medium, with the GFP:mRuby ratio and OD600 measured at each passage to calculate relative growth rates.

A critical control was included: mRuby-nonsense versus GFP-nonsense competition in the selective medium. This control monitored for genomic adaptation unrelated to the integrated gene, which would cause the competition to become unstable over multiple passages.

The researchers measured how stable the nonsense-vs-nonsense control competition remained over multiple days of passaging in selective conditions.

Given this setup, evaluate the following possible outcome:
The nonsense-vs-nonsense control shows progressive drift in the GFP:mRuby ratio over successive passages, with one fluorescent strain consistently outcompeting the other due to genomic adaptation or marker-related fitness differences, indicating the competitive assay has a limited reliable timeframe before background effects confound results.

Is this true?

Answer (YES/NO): NO